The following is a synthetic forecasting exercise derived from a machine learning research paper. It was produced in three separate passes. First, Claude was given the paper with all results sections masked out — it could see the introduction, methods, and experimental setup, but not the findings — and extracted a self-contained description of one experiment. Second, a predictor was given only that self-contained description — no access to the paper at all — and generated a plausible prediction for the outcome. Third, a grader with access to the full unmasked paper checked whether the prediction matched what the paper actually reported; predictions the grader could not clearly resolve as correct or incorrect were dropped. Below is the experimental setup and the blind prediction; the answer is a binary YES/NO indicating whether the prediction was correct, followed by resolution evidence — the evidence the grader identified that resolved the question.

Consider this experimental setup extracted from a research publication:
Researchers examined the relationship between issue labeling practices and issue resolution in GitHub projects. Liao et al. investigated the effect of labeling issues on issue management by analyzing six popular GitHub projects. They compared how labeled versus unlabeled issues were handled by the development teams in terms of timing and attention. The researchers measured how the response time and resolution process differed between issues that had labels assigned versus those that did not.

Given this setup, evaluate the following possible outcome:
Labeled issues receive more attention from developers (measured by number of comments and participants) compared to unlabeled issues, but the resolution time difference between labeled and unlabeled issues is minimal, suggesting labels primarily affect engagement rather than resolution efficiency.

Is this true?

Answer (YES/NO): NO